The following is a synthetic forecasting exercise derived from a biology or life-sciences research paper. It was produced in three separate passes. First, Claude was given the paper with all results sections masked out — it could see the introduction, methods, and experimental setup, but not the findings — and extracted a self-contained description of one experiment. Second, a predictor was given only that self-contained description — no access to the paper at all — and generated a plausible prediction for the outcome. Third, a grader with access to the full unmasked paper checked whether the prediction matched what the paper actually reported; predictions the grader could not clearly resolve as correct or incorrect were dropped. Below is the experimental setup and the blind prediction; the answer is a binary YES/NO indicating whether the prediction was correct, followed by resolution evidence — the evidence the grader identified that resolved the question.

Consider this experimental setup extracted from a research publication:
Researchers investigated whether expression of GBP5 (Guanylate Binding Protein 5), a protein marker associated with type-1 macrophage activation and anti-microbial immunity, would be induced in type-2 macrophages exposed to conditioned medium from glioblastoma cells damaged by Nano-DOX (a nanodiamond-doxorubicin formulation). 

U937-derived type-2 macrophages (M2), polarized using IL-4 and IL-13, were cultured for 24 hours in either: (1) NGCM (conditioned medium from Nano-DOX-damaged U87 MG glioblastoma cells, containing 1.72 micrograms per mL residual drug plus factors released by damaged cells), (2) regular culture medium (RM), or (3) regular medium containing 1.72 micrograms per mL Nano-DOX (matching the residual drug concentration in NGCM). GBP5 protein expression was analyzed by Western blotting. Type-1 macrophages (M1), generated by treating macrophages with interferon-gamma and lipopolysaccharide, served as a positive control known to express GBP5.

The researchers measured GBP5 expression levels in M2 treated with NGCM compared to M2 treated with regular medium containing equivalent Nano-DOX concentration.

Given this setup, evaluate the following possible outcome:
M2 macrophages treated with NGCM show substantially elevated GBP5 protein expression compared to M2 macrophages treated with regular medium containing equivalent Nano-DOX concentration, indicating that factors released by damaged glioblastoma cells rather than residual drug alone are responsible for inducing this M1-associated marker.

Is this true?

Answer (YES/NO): YES